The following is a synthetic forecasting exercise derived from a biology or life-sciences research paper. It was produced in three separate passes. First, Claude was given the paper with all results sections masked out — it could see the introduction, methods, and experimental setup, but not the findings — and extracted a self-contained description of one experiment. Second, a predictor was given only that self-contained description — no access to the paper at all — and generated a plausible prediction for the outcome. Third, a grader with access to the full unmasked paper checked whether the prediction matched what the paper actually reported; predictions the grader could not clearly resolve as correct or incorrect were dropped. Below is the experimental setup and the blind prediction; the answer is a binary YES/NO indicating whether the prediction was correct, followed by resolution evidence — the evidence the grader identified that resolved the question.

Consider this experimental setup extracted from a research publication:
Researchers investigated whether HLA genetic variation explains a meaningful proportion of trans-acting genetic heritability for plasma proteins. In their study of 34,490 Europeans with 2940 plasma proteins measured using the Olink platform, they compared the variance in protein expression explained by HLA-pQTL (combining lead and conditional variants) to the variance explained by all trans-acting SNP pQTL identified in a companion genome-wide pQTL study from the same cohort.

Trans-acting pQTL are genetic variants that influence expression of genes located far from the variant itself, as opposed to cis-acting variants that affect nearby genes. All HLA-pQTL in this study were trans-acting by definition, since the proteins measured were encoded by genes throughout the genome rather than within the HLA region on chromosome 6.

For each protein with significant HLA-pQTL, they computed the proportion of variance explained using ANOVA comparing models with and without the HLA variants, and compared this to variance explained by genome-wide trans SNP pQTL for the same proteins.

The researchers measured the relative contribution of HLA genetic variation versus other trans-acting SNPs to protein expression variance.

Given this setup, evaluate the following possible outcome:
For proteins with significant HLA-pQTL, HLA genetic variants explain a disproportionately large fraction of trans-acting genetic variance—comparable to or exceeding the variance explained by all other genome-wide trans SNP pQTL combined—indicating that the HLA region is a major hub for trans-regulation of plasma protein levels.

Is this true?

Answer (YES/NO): YES